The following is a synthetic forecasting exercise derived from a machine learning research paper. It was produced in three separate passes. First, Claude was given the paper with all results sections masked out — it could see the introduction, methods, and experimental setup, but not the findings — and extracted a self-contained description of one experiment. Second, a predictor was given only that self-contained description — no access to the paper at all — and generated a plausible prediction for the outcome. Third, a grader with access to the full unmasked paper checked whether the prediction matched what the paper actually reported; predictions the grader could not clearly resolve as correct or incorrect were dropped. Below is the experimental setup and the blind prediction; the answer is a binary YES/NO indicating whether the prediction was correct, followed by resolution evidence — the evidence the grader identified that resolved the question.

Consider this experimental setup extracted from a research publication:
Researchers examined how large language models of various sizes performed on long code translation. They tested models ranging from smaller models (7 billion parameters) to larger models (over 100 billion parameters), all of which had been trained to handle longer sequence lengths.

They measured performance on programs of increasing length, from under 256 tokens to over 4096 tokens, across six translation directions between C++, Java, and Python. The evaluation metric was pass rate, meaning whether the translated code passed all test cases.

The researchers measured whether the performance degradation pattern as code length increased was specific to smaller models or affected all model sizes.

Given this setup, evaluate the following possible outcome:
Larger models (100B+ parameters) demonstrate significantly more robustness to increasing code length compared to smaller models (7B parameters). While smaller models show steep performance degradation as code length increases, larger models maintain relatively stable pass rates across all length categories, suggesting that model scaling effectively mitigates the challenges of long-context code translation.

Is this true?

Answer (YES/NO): NO